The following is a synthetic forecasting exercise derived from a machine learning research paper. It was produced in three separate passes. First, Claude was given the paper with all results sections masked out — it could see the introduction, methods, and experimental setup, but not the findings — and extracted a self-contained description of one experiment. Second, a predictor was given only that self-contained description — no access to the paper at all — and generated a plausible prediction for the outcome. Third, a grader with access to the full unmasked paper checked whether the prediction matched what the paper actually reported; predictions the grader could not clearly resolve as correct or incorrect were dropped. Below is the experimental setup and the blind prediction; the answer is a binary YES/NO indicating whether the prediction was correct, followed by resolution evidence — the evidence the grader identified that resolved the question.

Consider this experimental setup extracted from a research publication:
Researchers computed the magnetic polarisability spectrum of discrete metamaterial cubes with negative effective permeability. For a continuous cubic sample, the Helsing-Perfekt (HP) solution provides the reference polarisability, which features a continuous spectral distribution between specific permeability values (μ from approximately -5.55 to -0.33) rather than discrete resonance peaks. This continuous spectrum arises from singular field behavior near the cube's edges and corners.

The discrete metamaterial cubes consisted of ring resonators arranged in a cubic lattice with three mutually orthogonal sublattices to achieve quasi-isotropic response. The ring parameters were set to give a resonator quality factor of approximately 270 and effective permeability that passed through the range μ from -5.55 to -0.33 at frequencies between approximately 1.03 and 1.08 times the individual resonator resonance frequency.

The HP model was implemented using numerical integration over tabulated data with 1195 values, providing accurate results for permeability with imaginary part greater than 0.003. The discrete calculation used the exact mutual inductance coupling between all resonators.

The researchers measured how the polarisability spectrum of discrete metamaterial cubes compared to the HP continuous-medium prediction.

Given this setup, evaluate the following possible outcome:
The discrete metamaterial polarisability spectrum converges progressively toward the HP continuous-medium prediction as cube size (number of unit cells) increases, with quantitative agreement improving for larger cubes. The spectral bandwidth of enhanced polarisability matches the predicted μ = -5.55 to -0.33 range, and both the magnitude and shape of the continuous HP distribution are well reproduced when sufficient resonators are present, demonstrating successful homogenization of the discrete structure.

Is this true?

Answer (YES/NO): NO